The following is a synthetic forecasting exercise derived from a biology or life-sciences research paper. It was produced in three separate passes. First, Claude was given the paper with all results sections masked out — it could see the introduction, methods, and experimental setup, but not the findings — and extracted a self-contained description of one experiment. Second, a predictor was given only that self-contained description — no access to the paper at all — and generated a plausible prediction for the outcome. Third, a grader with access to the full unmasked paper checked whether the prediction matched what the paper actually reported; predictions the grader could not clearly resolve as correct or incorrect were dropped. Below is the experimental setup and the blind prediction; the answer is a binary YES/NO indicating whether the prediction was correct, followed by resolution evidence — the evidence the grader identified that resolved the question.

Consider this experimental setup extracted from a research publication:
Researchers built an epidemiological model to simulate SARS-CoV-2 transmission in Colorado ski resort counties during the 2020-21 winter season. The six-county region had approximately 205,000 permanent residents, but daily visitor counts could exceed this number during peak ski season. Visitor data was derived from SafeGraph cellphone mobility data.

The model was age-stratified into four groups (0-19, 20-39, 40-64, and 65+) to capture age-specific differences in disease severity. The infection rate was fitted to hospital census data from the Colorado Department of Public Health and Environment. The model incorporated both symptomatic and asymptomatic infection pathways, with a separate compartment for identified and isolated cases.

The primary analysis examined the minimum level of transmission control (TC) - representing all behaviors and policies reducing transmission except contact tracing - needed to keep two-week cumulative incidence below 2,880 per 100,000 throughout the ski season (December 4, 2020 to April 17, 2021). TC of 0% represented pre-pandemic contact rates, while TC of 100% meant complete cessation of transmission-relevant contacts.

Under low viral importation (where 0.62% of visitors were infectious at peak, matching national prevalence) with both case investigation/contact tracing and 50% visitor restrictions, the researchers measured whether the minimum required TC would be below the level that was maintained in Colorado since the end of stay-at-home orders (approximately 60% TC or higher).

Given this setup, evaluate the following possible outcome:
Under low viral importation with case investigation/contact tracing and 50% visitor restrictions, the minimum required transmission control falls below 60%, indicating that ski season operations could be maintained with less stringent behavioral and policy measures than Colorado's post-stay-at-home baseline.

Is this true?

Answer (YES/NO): NO